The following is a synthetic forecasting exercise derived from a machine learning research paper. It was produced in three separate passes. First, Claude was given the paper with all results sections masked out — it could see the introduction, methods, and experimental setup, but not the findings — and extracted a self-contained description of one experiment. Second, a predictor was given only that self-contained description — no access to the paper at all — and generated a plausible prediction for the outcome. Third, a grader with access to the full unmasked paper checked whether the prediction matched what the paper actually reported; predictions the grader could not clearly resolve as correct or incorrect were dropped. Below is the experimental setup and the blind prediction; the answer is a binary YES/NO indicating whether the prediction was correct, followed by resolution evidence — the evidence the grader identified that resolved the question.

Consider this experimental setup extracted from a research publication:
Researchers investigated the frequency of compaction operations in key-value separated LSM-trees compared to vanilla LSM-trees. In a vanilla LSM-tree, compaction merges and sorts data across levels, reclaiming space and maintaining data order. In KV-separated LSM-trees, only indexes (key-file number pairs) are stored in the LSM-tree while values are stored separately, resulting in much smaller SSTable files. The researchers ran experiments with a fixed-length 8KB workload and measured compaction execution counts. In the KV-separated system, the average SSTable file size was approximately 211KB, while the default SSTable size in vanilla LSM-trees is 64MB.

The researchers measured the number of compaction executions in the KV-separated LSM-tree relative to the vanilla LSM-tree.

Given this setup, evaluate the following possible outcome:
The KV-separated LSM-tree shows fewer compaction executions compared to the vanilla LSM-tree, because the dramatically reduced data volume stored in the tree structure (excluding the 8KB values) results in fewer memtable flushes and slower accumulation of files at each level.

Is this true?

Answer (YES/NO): YES